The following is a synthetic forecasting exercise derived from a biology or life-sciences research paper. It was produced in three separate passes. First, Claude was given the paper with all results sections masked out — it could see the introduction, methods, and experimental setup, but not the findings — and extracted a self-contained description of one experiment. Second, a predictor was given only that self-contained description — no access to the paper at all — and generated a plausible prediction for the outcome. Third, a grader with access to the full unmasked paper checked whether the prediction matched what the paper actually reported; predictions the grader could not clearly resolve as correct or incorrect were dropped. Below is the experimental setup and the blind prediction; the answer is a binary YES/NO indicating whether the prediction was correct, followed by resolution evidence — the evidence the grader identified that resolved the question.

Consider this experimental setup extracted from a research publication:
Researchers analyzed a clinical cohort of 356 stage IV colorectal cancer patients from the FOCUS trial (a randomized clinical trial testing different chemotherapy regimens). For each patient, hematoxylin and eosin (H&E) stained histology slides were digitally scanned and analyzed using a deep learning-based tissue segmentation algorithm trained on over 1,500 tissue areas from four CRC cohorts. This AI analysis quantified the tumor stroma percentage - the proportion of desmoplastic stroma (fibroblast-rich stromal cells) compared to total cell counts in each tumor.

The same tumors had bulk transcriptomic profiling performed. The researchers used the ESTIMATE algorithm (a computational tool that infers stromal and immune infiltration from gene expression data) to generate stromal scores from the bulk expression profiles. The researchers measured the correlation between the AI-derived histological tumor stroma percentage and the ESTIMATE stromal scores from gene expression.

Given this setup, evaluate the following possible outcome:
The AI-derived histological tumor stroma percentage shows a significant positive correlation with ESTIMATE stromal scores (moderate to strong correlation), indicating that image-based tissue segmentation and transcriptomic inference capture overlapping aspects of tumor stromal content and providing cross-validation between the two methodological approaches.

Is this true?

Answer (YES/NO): YES